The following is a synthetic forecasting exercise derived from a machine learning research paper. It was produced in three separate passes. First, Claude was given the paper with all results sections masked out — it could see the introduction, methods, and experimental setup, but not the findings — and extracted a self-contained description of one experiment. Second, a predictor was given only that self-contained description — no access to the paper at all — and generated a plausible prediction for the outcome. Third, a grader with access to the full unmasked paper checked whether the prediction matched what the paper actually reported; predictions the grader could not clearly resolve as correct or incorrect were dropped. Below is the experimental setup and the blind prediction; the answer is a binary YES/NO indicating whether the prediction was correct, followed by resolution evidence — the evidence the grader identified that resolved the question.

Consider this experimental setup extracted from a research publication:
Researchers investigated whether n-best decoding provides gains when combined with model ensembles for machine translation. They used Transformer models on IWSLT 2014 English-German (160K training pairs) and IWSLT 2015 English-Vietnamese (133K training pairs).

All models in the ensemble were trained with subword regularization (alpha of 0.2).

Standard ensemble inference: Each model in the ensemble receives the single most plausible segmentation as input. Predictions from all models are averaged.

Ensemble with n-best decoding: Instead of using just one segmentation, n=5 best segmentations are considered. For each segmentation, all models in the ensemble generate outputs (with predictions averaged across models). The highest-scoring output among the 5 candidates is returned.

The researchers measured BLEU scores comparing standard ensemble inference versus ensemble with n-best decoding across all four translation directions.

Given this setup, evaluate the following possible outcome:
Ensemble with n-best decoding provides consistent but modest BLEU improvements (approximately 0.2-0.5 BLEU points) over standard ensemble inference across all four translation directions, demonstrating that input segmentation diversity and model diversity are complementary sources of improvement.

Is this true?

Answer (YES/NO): NO